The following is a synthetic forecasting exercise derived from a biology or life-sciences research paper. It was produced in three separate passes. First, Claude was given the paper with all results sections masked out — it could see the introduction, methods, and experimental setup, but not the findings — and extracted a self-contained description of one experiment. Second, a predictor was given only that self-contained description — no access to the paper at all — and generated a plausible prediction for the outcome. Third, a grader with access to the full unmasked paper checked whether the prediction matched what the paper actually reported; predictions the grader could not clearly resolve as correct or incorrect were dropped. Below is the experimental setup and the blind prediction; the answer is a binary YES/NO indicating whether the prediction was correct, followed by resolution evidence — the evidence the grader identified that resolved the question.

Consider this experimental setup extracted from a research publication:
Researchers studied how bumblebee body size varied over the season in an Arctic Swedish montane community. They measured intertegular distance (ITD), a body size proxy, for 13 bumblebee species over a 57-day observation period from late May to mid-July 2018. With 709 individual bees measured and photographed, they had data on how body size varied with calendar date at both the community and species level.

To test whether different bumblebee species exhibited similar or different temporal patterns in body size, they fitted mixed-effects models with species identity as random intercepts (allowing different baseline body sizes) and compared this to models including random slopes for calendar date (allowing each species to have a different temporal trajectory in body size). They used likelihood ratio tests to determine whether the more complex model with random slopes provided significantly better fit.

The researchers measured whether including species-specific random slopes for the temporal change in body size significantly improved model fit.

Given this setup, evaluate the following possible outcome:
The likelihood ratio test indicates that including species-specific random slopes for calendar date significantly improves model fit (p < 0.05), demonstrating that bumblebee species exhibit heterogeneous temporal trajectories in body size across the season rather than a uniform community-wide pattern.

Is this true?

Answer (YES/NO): NO